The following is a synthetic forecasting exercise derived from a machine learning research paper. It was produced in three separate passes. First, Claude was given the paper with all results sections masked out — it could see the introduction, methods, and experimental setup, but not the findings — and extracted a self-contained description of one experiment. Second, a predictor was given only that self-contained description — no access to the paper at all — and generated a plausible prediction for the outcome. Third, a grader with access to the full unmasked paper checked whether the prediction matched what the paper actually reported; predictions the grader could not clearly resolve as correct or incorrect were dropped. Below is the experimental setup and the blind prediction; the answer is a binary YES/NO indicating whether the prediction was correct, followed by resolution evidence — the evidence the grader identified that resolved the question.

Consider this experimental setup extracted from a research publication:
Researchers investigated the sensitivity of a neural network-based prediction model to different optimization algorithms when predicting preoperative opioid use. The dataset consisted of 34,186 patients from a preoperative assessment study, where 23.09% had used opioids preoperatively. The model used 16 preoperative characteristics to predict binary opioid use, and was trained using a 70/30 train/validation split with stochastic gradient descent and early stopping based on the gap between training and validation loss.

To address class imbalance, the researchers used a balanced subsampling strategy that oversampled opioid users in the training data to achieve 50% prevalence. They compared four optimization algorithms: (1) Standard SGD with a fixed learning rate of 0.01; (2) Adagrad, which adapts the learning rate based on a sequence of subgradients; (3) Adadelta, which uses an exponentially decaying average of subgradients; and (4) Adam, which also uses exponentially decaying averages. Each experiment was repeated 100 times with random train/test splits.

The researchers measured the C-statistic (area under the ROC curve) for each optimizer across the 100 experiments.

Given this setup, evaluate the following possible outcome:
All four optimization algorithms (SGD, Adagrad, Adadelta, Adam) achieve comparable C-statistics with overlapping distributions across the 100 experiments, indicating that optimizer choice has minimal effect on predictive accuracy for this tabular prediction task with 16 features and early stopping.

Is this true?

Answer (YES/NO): YES